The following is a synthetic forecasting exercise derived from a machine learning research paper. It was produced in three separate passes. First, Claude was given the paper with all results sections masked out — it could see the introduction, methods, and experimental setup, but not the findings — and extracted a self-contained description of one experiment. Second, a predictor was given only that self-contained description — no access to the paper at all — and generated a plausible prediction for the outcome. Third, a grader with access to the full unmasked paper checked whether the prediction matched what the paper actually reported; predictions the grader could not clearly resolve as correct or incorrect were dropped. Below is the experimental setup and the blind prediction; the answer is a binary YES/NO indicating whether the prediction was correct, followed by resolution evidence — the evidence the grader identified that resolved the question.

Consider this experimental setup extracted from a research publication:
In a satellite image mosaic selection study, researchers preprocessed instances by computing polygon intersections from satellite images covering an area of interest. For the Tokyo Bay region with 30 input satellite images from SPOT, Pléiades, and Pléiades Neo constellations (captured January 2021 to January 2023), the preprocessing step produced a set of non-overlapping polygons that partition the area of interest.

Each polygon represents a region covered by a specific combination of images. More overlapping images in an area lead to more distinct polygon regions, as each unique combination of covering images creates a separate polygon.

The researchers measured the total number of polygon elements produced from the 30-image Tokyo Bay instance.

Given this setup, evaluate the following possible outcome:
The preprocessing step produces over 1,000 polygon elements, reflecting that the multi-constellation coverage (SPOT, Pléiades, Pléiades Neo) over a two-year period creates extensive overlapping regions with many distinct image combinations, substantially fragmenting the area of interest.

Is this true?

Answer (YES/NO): NO